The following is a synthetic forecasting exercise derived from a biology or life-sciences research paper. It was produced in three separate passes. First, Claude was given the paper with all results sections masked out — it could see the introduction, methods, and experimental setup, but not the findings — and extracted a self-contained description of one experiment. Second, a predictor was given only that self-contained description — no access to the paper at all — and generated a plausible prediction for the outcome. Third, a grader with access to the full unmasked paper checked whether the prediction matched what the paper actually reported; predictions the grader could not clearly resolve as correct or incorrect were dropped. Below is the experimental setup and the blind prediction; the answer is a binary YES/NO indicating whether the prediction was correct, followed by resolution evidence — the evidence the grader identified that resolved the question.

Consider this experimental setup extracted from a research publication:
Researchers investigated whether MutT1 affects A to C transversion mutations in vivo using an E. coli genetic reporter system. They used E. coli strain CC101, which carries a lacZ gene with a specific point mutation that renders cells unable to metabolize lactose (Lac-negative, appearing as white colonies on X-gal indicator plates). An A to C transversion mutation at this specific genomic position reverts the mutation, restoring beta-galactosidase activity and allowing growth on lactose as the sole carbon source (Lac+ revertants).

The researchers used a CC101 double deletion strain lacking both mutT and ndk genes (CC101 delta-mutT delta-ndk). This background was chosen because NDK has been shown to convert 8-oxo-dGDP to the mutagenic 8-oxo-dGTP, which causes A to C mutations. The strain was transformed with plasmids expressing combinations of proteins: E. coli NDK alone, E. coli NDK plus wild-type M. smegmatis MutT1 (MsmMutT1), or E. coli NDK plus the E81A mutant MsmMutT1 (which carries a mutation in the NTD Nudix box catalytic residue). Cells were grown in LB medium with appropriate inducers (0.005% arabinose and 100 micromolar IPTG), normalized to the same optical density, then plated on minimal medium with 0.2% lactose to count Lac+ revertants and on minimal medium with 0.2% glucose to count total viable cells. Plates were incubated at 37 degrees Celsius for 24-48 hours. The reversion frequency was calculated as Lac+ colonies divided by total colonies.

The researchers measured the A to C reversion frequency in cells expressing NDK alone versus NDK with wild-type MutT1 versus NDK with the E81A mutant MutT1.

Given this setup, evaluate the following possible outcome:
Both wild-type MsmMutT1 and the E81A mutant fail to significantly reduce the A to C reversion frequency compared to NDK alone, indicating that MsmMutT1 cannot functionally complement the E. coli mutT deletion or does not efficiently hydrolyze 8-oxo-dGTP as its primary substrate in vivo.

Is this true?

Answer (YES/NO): NO